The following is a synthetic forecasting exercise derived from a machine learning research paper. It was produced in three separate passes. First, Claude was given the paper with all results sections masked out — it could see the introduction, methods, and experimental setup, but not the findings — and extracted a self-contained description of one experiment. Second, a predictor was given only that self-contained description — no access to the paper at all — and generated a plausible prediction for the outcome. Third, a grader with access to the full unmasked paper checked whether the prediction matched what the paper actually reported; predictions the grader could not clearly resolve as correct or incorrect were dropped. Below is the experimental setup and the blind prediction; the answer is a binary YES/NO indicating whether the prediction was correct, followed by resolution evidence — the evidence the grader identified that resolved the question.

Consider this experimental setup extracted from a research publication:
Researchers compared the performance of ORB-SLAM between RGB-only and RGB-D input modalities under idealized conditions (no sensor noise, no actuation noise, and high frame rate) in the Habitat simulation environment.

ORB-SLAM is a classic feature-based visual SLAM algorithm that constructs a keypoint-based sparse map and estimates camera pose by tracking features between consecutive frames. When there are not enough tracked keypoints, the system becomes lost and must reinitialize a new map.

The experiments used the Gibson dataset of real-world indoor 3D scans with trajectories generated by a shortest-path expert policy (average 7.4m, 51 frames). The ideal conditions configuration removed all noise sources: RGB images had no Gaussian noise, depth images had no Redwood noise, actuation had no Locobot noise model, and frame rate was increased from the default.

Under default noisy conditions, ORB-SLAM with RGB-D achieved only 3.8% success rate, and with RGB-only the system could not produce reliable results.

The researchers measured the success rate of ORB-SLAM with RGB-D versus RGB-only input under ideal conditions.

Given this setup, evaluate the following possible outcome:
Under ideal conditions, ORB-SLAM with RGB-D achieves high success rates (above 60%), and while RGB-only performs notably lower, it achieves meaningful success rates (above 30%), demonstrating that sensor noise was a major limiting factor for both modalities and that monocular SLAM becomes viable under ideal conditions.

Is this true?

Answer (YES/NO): YES